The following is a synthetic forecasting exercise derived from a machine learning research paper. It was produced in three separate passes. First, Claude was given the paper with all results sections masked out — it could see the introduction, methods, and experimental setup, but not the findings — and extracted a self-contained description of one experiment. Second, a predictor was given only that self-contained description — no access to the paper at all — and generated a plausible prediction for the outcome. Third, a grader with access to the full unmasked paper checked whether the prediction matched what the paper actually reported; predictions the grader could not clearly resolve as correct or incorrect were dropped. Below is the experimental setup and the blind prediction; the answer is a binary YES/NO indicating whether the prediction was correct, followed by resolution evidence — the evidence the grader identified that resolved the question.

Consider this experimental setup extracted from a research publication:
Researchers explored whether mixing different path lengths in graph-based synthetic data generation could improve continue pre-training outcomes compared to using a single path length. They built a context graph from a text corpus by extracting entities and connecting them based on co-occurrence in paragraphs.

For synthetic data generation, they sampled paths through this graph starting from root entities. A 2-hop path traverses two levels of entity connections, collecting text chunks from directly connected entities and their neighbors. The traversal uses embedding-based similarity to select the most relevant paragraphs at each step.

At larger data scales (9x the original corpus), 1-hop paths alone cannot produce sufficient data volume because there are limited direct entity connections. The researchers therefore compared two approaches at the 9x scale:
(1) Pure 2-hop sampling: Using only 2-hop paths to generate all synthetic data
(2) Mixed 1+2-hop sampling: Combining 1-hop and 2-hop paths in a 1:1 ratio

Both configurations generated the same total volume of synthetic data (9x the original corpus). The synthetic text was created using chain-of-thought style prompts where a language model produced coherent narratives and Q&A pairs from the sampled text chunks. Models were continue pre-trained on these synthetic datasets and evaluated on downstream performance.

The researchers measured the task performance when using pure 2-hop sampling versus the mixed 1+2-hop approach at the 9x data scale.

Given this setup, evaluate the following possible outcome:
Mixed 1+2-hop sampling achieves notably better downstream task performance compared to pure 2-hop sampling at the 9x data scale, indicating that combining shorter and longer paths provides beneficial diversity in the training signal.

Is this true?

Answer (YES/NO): YES